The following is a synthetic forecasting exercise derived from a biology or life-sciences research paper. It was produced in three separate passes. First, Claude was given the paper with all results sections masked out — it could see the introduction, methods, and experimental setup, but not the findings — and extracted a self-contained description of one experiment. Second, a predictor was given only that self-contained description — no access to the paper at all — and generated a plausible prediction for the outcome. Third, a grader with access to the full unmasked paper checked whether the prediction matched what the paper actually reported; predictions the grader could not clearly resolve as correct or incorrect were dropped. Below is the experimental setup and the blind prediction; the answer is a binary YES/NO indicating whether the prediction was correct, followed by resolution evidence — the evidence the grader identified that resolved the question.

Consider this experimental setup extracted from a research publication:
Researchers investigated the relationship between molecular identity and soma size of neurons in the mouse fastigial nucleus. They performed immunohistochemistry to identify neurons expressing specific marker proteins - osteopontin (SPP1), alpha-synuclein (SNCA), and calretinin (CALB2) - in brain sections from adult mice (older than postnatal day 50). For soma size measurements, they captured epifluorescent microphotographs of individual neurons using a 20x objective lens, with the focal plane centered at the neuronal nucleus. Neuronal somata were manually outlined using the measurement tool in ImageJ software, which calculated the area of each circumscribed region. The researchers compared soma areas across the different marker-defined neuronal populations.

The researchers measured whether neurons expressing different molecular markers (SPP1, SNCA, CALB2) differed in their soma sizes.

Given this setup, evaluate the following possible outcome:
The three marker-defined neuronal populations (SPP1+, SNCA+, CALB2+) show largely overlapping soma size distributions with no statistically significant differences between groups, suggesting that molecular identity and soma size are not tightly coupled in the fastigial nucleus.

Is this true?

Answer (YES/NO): NO